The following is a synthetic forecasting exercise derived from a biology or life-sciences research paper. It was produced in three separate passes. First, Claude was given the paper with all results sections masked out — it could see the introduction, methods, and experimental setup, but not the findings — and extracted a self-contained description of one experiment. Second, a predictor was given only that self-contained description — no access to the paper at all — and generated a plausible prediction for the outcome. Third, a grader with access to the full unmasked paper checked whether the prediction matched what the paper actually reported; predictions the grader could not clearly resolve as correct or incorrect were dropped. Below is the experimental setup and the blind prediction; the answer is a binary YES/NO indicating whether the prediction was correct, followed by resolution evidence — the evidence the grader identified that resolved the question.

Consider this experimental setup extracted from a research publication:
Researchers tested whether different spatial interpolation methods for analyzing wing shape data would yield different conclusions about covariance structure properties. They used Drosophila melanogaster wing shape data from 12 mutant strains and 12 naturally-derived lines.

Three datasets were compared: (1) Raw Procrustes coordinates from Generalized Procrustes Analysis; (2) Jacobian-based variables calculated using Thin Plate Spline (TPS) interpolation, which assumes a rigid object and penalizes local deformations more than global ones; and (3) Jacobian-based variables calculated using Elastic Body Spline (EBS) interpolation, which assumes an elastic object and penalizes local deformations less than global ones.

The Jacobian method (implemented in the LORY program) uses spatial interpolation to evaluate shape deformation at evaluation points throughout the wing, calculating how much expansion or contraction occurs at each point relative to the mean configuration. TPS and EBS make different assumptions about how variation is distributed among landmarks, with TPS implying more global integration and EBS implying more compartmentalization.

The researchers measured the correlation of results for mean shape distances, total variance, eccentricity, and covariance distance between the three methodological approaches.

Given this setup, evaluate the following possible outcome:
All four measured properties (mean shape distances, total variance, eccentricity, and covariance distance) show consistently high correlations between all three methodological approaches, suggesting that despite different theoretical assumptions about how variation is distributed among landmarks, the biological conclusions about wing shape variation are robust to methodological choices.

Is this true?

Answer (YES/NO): YES